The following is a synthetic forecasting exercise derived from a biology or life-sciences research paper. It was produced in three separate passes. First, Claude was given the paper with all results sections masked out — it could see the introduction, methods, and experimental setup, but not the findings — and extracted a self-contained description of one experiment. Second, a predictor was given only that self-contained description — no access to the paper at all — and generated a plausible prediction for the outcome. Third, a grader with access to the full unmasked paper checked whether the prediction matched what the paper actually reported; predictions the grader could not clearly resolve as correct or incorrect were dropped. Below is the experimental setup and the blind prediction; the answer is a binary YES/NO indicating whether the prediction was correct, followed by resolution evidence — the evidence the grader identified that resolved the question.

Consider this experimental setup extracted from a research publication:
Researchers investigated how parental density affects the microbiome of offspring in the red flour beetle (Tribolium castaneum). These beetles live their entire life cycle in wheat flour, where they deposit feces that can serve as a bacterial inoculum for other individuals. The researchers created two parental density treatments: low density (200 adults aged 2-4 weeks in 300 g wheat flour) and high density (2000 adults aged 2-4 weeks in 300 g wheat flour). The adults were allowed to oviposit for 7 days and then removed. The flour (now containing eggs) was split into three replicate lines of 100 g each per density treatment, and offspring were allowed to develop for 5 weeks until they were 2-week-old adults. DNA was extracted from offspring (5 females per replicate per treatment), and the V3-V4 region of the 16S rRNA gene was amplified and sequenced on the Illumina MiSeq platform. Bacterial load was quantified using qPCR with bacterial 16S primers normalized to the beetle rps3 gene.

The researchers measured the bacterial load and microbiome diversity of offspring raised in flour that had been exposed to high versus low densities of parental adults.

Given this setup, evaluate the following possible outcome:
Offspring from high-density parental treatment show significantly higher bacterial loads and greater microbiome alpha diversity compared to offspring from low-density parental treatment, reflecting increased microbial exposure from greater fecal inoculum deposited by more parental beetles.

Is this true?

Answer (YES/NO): NO